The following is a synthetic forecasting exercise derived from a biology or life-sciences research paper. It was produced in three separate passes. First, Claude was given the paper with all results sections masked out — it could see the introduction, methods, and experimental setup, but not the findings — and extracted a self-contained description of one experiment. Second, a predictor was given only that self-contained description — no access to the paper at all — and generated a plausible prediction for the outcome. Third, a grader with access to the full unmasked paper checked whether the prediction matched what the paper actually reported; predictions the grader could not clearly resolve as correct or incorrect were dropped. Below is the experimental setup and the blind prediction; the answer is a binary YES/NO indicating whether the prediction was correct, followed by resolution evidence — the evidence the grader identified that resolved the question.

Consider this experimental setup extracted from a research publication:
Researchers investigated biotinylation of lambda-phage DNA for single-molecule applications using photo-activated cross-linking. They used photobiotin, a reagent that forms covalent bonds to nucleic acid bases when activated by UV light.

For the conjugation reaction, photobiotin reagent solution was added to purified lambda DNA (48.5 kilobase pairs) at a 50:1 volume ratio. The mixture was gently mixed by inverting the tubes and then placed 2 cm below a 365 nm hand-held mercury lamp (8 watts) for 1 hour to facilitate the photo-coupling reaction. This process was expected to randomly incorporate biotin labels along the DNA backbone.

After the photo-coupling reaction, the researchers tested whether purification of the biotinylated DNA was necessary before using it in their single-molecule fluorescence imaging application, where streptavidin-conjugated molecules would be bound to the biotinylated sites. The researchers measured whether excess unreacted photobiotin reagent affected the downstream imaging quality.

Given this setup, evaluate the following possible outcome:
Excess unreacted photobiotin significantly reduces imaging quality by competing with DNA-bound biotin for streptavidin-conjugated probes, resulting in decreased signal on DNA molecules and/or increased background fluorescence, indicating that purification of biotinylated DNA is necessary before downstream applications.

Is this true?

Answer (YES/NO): NO